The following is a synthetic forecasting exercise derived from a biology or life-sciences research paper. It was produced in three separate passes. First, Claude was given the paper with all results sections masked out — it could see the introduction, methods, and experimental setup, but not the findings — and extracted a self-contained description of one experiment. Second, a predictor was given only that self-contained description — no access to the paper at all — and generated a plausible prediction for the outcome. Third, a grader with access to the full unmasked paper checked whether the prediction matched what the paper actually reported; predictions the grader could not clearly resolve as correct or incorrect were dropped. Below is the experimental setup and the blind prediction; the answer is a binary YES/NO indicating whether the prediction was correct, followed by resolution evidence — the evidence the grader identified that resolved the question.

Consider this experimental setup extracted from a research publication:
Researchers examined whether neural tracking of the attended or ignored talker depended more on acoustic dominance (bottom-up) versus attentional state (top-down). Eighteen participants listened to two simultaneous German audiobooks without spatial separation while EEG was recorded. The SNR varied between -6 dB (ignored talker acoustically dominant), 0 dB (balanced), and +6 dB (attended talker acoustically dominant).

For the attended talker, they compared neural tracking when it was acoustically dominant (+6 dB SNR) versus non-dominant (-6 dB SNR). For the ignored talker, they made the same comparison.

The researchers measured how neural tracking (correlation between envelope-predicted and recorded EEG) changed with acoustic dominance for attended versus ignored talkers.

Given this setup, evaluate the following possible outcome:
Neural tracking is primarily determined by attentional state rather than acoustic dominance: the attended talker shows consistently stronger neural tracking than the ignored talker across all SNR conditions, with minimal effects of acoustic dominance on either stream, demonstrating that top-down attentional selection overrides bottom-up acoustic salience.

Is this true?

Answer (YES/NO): NO